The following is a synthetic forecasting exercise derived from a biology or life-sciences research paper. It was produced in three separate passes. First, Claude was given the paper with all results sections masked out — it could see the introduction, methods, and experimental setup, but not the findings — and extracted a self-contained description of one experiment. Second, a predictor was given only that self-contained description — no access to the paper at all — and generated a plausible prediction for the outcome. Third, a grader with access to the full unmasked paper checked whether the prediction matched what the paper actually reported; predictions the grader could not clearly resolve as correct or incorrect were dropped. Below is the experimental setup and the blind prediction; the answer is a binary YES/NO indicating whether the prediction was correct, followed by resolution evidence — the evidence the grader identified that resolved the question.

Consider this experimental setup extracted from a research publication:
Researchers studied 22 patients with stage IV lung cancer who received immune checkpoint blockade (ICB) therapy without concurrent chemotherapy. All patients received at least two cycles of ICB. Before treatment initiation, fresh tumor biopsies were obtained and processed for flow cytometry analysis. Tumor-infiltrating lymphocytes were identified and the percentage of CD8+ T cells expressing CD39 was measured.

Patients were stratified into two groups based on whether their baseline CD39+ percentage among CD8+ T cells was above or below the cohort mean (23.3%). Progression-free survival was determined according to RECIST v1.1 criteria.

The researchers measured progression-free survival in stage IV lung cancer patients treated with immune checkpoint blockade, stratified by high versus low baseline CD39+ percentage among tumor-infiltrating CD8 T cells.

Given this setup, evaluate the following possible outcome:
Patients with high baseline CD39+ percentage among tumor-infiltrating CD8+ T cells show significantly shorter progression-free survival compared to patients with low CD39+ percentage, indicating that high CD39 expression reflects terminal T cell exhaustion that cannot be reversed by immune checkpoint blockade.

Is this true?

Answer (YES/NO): NO